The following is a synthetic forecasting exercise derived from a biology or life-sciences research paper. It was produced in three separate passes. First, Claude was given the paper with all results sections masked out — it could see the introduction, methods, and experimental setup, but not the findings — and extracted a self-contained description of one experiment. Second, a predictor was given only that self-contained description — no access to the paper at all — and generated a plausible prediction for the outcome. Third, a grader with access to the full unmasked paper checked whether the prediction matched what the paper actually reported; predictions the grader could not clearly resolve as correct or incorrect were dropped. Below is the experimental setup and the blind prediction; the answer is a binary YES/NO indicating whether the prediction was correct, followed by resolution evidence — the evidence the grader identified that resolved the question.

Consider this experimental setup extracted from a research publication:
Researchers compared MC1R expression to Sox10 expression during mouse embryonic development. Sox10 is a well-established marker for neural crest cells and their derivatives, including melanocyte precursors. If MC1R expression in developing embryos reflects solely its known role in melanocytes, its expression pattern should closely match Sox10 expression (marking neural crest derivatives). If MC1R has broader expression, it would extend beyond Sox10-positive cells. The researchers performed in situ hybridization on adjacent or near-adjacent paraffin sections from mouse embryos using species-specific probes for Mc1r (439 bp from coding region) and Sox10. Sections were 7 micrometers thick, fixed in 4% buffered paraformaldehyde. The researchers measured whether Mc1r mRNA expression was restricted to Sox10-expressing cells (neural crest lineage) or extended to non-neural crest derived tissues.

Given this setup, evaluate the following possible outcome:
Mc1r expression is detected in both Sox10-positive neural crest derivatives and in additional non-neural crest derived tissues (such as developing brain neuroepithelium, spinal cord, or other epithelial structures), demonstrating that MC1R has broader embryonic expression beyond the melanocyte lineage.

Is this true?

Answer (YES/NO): YES